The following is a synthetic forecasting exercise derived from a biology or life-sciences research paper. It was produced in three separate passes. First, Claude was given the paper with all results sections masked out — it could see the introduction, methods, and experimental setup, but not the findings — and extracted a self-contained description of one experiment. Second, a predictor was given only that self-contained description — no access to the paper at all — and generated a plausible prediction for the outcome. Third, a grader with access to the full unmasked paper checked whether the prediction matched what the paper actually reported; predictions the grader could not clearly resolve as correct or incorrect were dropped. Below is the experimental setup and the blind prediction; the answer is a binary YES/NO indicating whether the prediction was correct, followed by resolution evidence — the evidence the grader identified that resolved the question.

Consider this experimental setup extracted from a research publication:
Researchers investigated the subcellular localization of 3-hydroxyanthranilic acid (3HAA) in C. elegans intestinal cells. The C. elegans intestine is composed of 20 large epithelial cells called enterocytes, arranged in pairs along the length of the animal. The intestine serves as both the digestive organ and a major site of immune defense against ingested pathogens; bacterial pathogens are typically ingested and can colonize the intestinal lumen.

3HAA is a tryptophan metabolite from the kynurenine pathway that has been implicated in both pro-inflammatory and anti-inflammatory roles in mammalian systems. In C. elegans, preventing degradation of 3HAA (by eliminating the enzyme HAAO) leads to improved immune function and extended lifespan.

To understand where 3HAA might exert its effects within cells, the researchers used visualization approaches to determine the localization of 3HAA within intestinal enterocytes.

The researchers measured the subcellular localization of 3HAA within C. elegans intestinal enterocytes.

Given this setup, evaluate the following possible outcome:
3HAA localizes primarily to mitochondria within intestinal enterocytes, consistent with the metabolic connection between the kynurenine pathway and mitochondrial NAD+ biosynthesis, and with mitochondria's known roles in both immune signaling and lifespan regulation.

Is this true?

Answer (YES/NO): NO